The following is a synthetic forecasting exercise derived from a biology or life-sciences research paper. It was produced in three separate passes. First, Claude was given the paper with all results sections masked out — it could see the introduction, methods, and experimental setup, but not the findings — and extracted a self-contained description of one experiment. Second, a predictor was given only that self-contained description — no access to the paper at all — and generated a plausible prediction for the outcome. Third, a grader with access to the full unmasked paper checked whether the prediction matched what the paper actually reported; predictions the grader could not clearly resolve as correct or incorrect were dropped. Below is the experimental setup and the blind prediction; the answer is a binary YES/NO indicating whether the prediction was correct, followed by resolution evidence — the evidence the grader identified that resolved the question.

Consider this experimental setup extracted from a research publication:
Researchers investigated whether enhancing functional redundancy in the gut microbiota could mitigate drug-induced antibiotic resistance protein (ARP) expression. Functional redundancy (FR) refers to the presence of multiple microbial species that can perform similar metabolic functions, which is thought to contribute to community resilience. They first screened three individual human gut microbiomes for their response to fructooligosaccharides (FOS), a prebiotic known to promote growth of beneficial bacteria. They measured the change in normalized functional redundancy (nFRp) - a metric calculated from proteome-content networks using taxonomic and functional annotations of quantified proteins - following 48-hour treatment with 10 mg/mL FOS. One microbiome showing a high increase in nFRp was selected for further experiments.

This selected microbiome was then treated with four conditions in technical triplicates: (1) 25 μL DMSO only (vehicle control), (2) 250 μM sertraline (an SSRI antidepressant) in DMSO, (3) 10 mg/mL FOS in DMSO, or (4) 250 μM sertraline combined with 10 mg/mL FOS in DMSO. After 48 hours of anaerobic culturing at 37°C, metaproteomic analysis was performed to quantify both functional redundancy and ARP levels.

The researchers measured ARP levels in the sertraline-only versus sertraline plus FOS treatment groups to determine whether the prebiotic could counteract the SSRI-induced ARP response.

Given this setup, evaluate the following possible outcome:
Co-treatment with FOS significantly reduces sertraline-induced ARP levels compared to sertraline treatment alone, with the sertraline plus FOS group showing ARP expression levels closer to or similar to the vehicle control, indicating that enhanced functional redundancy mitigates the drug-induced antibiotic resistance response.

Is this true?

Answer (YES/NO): YES